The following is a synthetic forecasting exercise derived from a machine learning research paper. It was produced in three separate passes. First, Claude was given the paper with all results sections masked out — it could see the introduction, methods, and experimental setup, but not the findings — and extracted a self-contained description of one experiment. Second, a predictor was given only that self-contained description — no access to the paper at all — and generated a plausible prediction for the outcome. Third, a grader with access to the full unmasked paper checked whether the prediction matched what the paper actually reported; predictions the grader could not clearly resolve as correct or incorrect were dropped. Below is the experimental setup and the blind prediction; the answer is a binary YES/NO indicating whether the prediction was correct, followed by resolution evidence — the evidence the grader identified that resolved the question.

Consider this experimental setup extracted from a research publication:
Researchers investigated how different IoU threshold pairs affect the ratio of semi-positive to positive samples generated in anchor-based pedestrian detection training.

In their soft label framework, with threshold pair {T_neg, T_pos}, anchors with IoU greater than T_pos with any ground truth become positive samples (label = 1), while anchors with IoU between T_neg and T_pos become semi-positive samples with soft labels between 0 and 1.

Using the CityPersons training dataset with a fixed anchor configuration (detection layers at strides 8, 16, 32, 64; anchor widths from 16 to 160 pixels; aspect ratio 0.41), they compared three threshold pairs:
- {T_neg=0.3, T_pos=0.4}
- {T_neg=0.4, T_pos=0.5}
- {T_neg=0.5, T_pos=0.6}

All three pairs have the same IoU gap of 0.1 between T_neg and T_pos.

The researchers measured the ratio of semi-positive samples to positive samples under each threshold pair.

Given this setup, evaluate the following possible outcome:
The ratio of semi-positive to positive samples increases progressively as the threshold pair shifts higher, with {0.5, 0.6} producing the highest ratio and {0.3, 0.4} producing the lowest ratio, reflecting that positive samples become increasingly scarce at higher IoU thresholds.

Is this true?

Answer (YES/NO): NO